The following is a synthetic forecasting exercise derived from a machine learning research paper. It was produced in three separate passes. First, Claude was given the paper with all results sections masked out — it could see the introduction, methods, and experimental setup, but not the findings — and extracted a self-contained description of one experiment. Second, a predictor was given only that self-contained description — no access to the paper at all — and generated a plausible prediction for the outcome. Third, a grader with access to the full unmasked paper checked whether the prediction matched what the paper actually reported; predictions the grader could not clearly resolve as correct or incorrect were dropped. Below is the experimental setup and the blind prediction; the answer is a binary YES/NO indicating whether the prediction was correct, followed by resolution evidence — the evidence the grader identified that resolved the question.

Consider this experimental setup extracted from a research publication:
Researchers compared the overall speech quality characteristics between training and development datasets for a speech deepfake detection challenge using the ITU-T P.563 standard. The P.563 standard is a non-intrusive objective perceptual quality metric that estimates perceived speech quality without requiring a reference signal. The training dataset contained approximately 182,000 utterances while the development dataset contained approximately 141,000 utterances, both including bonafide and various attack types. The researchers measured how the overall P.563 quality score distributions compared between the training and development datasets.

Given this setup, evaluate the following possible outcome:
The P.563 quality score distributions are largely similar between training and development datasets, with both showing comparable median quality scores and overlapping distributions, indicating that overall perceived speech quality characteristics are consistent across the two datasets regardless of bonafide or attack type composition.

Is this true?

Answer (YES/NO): NO